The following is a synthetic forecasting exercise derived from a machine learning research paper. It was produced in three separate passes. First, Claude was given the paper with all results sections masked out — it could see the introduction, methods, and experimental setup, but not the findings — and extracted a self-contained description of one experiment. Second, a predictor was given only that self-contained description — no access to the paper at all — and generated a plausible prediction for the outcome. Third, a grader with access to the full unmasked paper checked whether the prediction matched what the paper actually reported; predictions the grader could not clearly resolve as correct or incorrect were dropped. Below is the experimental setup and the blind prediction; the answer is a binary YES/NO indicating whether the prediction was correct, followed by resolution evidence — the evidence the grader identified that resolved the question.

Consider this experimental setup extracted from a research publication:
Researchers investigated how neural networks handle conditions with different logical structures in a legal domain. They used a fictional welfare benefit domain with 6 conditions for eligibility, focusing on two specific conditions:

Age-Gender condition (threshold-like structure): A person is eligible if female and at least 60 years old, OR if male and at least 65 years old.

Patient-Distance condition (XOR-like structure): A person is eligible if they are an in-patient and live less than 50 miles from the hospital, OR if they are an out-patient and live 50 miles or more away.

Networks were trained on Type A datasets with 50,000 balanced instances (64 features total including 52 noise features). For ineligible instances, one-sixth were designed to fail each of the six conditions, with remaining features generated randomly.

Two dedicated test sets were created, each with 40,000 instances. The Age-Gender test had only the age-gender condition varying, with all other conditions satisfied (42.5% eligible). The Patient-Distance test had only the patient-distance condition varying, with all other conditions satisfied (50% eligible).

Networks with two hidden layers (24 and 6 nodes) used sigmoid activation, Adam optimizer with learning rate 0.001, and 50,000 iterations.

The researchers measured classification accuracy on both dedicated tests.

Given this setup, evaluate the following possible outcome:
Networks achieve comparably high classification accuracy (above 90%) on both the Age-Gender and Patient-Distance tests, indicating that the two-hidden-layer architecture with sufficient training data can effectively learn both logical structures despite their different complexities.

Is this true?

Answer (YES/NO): NO